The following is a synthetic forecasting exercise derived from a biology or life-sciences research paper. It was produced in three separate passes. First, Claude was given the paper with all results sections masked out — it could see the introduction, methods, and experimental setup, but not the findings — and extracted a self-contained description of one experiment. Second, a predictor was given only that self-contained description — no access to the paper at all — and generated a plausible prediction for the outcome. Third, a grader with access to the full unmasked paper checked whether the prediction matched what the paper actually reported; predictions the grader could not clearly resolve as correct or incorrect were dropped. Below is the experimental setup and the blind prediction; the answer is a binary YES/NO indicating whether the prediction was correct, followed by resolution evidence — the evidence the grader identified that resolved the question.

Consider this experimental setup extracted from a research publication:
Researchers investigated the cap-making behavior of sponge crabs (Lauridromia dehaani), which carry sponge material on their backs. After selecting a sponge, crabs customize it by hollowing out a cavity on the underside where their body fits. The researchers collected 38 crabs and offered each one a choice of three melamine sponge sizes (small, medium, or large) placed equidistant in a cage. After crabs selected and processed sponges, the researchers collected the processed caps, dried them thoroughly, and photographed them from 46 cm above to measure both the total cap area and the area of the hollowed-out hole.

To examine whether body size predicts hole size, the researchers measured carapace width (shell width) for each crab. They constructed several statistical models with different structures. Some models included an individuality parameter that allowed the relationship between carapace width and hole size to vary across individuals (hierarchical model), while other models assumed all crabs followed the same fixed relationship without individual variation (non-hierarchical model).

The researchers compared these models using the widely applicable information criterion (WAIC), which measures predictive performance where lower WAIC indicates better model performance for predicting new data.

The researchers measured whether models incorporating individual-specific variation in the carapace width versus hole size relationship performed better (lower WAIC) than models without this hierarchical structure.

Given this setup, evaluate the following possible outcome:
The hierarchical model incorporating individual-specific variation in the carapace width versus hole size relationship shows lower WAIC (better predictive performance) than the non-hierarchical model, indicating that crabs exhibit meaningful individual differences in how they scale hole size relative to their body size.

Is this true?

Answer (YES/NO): YES